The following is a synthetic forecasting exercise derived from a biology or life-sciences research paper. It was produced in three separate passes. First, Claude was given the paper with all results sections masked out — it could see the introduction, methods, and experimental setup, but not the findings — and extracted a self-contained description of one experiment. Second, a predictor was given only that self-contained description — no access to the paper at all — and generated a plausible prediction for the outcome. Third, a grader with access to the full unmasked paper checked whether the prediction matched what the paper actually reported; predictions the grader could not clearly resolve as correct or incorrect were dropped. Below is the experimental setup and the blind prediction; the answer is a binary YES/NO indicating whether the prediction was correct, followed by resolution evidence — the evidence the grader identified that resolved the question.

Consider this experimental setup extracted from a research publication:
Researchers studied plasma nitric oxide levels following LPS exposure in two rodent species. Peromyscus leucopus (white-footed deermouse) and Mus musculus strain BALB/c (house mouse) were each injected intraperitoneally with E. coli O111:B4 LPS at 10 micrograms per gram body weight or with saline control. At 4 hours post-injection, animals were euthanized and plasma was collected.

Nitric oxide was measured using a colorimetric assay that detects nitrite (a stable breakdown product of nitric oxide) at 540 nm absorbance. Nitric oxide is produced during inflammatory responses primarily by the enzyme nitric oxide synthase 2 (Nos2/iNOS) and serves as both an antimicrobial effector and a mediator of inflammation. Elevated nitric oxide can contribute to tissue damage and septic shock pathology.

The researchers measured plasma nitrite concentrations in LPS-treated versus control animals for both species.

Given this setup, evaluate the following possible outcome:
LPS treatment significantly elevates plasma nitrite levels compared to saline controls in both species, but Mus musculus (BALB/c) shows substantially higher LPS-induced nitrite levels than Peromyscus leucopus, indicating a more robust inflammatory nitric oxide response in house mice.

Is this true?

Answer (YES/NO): NO